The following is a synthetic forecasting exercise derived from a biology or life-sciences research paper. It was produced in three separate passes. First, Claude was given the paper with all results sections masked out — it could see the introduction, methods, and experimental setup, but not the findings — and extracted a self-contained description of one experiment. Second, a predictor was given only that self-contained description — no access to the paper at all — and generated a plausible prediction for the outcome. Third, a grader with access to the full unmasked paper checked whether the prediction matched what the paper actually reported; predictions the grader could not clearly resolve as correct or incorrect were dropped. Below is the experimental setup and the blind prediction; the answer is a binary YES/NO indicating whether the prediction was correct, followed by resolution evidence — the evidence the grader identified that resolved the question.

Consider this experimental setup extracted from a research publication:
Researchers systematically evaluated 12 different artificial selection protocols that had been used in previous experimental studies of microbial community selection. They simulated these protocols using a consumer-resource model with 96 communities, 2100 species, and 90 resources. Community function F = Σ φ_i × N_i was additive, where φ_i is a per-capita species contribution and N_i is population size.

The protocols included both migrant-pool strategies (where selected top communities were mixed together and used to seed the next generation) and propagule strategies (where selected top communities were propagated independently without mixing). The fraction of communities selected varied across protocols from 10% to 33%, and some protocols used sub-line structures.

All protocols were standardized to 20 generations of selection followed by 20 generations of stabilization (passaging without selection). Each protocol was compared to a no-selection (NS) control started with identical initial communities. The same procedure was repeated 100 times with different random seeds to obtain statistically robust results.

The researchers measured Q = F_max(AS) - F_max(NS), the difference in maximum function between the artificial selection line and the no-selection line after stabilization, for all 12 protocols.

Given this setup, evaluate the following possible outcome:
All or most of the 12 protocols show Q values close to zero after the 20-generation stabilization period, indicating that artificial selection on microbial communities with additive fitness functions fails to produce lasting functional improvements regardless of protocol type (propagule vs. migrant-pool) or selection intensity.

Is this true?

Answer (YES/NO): NO